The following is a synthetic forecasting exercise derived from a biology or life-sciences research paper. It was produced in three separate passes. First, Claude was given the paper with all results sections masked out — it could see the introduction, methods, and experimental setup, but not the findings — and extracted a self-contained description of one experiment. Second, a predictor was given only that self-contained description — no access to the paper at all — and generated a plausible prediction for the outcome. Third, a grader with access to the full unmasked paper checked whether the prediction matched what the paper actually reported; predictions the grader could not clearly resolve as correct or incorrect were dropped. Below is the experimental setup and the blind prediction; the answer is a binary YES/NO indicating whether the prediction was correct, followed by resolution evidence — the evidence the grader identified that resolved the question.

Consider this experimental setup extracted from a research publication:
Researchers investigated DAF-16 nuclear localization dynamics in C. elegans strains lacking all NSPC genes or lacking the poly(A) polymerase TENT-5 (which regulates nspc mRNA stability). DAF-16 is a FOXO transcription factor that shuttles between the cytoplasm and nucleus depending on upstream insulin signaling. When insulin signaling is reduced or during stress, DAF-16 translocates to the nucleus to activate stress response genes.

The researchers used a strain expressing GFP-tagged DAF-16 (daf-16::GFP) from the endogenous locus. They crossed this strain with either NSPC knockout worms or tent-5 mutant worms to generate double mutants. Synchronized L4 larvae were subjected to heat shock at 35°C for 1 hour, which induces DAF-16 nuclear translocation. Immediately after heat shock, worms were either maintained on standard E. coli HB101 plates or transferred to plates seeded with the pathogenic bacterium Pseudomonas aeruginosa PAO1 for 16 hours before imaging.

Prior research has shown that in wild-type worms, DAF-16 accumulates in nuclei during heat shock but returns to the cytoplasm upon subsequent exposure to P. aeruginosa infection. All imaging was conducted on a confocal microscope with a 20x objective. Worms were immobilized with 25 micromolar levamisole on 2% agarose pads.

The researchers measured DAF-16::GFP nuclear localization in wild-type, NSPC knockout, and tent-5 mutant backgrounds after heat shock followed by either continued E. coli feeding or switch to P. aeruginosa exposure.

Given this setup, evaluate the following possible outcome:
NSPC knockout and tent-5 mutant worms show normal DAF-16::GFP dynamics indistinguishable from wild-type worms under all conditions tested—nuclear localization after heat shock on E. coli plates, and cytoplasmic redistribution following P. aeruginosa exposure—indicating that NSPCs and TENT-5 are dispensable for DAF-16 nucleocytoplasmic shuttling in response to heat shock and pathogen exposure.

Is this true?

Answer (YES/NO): YES